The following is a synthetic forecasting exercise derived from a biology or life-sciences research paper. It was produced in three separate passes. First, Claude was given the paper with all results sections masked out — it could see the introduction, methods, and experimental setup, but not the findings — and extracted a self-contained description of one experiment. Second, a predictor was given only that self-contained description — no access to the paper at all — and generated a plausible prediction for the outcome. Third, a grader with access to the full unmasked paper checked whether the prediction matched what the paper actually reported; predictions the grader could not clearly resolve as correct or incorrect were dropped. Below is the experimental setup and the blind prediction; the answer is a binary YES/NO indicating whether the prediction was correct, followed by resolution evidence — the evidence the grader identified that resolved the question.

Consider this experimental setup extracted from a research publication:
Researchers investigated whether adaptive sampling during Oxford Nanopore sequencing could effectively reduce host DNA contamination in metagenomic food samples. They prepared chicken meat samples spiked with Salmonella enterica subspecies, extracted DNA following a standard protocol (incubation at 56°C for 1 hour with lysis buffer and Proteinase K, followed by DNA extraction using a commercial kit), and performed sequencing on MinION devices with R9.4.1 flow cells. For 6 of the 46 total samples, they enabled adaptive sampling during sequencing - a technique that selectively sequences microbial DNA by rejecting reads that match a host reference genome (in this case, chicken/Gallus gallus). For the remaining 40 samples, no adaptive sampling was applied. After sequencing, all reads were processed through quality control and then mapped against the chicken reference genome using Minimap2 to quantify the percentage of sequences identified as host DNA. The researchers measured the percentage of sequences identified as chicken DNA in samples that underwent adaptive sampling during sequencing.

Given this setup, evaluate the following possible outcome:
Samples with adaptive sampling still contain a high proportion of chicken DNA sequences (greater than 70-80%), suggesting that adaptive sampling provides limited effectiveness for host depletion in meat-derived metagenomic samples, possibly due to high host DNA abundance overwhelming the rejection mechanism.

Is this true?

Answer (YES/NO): NO